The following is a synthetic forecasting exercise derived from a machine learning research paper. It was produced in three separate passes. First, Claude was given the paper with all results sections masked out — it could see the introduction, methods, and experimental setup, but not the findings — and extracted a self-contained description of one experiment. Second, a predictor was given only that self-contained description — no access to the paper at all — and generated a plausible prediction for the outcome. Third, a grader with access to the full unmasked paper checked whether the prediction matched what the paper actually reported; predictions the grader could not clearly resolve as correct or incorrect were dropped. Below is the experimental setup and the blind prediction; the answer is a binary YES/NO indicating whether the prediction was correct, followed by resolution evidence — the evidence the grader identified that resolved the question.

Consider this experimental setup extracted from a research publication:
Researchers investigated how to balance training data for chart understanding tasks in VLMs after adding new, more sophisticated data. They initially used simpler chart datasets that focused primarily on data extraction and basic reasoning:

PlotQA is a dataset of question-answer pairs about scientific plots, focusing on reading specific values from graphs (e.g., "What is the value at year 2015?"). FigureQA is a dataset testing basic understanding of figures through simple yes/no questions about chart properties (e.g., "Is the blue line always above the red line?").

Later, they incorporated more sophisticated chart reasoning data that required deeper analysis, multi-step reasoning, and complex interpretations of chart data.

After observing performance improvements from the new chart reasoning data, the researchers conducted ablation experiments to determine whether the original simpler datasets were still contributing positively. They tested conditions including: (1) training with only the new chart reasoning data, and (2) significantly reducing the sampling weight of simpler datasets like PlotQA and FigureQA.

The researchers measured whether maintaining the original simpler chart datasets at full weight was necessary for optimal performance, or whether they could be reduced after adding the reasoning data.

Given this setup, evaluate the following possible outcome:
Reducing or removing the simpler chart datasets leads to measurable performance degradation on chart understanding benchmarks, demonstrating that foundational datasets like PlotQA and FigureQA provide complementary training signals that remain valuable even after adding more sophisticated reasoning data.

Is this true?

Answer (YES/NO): NO